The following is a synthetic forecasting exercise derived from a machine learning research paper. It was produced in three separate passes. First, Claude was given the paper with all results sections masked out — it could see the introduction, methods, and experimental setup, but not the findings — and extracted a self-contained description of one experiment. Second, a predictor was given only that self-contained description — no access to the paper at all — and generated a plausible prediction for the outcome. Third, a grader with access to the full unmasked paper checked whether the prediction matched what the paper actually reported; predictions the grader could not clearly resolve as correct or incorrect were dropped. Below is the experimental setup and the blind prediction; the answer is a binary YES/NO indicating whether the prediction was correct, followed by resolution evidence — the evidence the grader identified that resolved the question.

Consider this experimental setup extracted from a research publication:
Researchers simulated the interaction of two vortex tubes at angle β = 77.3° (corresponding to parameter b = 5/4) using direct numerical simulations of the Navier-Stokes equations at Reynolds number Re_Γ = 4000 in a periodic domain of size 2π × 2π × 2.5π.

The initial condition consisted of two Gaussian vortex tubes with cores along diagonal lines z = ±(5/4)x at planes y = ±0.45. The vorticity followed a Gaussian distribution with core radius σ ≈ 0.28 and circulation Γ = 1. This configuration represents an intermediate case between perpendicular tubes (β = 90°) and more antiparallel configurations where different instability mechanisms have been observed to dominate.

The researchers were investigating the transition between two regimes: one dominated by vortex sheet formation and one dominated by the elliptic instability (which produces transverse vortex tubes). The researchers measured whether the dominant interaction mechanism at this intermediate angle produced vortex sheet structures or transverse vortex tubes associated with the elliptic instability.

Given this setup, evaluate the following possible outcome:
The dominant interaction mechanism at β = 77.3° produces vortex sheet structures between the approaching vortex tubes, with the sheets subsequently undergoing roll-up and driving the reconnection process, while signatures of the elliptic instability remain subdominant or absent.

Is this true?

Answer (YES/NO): YES